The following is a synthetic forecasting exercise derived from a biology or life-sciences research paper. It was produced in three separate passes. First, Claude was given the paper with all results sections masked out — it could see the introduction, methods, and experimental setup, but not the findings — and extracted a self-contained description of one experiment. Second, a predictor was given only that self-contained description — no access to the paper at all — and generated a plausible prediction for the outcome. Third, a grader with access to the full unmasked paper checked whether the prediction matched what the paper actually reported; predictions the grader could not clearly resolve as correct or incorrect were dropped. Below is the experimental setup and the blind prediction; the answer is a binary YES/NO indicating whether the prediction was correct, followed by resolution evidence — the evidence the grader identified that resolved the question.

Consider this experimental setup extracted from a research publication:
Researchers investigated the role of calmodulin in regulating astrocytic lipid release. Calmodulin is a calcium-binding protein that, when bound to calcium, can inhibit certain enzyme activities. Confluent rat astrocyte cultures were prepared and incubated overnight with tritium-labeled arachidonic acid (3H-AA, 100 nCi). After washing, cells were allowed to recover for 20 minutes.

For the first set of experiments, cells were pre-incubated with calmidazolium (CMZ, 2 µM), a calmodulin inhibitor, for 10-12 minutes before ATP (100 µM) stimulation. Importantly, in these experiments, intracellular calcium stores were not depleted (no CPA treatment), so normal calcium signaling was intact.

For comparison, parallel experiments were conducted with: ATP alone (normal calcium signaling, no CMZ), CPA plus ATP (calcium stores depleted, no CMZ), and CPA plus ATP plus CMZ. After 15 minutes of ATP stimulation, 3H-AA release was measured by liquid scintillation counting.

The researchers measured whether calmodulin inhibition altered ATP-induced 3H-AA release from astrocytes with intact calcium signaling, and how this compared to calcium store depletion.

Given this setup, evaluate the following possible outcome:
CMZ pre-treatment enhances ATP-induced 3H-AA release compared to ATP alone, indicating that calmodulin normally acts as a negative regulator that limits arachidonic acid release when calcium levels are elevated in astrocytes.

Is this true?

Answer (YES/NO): YES